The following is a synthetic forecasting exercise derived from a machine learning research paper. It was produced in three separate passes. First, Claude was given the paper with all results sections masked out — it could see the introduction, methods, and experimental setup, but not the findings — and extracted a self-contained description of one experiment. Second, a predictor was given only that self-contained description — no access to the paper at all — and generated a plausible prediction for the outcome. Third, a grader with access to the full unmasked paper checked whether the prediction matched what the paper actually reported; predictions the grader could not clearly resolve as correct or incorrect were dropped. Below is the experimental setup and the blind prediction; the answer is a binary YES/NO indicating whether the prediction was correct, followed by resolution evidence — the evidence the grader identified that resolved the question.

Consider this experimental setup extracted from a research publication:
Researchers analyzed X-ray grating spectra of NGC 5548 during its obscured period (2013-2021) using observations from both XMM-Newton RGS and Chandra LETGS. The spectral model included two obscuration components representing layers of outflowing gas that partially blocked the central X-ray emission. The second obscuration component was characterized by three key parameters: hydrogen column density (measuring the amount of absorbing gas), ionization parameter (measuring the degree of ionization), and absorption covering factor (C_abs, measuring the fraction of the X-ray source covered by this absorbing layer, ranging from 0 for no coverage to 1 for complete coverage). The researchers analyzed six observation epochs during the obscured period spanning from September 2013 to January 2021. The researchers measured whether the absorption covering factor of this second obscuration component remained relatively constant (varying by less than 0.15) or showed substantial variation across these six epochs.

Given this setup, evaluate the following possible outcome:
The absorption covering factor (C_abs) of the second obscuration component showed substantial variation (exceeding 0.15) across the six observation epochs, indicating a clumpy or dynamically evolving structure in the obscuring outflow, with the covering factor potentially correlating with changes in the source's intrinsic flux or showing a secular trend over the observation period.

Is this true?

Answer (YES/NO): YES